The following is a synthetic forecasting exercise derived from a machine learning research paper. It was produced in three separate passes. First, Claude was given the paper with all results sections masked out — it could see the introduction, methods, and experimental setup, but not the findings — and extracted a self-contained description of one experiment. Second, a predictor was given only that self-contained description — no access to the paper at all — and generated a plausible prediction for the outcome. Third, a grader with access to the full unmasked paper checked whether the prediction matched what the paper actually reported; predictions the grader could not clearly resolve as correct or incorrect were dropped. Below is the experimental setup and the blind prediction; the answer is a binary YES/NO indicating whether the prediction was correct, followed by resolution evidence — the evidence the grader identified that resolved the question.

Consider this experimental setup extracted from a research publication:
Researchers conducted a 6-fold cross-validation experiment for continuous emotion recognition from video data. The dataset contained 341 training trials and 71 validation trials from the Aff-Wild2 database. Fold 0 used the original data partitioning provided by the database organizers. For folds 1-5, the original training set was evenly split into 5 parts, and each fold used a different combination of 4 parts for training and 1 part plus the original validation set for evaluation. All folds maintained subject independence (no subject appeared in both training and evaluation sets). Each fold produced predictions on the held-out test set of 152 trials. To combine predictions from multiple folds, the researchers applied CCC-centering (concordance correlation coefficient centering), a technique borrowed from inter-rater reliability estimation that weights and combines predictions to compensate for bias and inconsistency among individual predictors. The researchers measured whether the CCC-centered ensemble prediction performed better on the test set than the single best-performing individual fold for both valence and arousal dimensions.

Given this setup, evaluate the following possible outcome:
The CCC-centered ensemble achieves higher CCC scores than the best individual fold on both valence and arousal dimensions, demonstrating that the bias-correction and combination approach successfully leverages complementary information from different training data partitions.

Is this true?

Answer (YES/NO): NO